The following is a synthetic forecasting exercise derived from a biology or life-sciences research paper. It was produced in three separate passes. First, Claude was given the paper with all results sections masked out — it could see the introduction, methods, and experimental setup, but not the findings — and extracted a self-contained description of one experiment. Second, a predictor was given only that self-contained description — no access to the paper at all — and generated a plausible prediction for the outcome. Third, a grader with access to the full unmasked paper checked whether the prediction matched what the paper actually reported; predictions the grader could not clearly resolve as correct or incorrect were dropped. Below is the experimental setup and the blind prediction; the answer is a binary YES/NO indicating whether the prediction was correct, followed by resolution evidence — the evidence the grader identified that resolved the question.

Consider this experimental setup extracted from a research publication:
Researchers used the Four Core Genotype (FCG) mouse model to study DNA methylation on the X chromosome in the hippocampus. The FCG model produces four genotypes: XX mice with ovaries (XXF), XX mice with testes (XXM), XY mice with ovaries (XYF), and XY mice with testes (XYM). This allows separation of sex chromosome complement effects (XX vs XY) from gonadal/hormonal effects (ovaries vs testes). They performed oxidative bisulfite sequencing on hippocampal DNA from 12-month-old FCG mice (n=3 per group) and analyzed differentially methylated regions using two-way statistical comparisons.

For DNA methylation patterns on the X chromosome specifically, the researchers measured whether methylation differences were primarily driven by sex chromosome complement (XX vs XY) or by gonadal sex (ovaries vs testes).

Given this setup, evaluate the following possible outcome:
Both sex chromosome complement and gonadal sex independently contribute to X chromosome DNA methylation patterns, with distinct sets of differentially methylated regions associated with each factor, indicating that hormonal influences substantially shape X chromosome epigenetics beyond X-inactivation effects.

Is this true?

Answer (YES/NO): NO